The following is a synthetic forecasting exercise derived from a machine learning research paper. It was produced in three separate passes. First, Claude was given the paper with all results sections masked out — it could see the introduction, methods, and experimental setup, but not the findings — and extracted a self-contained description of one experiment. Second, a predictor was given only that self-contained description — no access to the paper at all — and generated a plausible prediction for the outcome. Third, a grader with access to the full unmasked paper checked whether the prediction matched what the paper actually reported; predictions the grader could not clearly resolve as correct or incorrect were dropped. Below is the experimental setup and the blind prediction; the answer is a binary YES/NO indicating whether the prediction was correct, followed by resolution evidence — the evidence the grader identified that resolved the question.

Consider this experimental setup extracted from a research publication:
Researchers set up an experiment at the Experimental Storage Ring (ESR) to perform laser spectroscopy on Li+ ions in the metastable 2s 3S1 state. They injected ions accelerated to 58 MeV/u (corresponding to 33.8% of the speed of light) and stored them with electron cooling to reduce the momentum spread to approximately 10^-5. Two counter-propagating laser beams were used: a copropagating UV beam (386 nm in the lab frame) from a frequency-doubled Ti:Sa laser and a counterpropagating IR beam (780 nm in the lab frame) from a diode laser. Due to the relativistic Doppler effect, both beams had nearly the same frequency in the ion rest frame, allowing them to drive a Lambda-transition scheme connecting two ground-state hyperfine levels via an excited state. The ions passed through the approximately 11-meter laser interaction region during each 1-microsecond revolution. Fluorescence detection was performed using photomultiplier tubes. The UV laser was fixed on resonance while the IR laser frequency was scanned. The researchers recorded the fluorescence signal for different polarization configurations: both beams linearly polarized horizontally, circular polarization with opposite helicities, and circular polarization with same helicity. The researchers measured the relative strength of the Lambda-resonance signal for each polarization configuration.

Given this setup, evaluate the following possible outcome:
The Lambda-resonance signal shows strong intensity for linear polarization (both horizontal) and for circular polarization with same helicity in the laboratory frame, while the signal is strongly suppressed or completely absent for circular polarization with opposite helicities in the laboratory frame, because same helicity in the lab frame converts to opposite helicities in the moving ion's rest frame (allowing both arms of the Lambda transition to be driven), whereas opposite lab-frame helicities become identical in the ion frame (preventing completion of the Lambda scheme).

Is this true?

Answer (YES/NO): NO